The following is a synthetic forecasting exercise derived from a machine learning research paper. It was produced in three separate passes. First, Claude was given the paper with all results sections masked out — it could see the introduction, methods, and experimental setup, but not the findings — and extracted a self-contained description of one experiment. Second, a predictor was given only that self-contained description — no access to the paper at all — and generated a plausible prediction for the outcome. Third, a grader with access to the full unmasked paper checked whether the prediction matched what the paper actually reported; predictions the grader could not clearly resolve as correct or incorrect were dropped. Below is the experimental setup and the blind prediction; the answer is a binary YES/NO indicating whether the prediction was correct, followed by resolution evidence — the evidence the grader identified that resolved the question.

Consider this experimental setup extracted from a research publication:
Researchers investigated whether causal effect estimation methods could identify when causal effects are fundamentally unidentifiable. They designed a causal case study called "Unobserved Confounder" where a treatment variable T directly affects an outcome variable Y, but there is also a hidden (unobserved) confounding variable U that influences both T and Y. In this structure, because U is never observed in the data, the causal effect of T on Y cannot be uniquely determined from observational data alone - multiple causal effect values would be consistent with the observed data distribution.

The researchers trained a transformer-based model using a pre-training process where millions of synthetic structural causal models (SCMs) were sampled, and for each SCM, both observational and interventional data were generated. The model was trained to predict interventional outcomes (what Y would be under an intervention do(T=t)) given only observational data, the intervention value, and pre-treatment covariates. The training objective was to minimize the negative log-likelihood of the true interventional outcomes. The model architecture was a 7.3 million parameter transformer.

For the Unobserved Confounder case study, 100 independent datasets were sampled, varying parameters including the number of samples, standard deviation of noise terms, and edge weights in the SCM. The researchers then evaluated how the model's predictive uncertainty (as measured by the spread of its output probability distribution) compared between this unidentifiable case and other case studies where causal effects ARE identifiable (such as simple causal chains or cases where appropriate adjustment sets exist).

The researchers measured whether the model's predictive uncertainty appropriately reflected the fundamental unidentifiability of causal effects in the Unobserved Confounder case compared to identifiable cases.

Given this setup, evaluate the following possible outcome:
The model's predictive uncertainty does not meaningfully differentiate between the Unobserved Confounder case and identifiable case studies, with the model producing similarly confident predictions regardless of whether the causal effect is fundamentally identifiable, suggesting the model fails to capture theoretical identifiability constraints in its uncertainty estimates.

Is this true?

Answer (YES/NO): NO